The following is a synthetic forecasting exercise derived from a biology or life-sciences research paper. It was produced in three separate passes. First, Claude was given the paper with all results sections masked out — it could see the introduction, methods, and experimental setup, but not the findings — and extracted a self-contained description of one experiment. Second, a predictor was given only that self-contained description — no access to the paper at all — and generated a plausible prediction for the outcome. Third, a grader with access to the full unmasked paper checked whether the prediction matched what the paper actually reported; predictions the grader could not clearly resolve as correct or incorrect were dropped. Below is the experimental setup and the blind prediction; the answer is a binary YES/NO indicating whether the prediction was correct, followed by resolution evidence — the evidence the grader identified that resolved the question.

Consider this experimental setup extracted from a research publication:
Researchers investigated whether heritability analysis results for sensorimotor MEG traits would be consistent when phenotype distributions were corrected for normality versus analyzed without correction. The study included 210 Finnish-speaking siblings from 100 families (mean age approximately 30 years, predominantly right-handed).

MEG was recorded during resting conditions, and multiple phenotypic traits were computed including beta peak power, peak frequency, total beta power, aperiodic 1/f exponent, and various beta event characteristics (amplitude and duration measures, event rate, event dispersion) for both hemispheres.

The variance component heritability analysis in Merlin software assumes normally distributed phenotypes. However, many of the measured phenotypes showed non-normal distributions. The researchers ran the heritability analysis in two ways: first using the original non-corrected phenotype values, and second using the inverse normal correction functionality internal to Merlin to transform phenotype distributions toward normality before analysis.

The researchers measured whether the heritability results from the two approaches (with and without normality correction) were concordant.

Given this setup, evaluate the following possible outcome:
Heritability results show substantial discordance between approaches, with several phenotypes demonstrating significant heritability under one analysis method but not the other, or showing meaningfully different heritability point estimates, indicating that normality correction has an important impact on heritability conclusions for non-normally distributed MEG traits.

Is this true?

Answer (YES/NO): NO